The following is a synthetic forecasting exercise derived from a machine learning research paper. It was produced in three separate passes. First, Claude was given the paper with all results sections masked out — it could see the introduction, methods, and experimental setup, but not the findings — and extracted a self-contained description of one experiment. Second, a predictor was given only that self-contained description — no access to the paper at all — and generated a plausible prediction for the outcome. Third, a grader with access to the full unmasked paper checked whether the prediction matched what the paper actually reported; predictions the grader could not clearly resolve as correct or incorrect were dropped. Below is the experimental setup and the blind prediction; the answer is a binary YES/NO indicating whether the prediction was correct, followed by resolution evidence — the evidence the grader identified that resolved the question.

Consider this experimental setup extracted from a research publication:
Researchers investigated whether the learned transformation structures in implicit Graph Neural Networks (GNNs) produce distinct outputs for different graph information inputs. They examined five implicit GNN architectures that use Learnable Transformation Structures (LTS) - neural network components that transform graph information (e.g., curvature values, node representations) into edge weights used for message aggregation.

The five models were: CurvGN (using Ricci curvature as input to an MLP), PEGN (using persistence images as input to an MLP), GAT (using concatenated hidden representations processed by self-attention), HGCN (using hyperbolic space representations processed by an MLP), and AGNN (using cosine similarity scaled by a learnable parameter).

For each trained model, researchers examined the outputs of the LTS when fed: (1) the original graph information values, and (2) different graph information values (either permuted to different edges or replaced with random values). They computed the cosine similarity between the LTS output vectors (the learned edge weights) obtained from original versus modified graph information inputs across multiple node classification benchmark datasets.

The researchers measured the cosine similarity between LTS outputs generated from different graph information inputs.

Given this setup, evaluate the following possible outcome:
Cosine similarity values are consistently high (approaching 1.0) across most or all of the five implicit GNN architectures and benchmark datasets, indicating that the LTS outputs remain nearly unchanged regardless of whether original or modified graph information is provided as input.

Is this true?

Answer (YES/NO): YES